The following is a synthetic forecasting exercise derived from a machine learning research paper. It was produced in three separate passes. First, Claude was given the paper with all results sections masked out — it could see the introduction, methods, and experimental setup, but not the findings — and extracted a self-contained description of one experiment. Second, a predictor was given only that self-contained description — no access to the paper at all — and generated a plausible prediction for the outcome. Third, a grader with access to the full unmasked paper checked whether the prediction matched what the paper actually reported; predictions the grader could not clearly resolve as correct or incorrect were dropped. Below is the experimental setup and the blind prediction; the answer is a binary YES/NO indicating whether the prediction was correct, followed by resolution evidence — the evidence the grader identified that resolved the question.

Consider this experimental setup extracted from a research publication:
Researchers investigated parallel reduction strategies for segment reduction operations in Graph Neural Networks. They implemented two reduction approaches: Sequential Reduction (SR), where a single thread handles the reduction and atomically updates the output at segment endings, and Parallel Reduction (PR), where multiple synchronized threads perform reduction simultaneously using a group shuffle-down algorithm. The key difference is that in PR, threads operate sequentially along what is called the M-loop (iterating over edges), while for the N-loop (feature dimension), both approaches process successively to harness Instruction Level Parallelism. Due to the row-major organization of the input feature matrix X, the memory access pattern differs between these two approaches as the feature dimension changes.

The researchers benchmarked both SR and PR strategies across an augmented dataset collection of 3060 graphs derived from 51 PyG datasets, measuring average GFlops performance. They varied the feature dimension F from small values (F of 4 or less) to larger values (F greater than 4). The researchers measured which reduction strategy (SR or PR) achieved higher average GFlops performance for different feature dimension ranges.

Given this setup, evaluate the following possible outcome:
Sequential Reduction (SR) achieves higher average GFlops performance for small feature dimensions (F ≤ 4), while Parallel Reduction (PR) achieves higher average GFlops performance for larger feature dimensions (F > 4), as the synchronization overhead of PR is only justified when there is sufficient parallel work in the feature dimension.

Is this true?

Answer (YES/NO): NO